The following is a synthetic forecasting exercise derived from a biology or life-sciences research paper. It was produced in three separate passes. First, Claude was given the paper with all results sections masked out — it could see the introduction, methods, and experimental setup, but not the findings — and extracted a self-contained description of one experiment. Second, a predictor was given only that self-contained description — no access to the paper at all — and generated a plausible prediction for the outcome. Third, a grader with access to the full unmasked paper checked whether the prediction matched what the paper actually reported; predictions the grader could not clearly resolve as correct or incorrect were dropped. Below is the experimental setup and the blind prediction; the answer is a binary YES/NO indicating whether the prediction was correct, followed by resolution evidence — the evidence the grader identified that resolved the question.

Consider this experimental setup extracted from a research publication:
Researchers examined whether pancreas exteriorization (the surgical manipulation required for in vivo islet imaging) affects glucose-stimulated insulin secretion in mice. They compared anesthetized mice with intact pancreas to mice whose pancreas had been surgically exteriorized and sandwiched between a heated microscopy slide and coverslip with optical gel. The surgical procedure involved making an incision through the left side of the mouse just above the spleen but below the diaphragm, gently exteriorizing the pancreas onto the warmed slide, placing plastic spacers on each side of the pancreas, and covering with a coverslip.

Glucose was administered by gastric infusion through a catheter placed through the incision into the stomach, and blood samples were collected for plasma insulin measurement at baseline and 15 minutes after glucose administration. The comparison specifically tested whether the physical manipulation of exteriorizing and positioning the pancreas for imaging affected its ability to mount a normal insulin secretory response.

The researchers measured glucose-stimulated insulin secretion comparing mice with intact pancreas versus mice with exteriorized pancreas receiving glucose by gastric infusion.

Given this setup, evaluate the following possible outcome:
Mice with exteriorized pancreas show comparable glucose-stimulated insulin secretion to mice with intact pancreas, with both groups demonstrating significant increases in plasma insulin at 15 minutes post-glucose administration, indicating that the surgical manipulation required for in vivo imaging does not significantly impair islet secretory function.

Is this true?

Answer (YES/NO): NO